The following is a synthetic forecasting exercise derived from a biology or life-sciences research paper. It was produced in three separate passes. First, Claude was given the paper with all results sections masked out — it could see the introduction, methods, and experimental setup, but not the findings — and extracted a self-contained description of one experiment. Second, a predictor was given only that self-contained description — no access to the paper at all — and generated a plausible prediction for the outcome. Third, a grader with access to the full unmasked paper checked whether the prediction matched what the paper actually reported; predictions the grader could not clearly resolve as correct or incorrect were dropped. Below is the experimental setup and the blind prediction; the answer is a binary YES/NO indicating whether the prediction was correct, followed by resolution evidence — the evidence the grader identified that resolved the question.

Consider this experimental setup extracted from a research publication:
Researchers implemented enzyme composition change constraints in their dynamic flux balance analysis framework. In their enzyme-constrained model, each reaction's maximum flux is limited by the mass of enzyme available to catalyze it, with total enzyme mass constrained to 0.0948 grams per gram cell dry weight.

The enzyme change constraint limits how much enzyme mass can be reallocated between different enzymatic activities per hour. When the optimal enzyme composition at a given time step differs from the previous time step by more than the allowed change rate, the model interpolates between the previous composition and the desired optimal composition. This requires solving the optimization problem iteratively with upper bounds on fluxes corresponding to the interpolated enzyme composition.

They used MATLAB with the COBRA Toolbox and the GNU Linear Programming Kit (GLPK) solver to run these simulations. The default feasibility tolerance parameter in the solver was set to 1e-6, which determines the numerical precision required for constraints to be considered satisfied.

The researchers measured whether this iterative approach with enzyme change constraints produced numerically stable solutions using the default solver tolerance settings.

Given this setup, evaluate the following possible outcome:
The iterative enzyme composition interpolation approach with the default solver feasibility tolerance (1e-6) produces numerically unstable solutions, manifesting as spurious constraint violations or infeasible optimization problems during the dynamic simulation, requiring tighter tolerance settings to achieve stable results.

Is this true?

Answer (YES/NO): YES